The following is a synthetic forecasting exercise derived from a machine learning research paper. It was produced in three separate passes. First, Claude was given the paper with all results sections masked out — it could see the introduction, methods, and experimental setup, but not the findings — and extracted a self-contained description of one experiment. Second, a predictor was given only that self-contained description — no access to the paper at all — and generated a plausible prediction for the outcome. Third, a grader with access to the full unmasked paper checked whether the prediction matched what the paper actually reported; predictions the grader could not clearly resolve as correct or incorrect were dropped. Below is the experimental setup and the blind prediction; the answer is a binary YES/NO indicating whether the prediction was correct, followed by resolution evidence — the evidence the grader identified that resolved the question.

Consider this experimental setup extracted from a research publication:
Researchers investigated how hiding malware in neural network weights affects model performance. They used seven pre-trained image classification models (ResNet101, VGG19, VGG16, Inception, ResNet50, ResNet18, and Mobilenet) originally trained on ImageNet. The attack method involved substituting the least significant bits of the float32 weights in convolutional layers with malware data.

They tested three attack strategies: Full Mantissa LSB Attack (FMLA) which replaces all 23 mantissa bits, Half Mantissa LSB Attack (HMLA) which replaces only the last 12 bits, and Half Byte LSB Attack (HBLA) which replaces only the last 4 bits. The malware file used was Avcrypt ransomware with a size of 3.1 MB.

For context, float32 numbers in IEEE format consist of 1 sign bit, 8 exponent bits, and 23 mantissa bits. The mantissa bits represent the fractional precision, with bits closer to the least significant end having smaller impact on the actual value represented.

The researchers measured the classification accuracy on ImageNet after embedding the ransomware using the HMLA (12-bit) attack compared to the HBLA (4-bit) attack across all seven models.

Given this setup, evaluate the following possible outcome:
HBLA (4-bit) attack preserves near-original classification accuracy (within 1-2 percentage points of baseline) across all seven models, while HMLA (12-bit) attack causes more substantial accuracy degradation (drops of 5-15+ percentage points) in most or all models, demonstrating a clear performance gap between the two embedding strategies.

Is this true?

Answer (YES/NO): NO